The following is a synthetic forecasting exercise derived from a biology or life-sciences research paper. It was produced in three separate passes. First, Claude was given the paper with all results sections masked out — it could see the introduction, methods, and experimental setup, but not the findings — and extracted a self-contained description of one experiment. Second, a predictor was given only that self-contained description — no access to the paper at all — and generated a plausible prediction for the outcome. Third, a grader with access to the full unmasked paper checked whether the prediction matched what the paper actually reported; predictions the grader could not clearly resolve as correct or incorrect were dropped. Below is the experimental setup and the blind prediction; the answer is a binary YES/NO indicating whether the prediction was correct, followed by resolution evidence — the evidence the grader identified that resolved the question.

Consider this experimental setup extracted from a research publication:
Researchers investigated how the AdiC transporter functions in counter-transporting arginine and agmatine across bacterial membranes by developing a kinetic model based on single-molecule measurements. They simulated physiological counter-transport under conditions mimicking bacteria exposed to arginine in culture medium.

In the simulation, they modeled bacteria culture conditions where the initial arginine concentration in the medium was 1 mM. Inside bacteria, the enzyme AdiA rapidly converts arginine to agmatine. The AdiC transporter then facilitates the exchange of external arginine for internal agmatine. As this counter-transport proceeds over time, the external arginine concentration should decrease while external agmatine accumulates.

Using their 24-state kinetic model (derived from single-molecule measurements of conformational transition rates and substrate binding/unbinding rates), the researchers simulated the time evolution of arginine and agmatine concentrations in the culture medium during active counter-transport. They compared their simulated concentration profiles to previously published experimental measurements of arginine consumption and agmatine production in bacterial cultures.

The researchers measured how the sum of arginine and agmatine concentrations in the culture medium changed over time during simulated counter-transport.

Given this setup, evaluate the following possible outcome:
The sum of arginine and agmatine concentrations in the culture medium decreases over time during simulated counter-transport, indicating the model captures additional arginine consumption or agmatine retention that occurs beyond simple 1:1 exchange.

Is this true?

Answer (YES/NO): NO